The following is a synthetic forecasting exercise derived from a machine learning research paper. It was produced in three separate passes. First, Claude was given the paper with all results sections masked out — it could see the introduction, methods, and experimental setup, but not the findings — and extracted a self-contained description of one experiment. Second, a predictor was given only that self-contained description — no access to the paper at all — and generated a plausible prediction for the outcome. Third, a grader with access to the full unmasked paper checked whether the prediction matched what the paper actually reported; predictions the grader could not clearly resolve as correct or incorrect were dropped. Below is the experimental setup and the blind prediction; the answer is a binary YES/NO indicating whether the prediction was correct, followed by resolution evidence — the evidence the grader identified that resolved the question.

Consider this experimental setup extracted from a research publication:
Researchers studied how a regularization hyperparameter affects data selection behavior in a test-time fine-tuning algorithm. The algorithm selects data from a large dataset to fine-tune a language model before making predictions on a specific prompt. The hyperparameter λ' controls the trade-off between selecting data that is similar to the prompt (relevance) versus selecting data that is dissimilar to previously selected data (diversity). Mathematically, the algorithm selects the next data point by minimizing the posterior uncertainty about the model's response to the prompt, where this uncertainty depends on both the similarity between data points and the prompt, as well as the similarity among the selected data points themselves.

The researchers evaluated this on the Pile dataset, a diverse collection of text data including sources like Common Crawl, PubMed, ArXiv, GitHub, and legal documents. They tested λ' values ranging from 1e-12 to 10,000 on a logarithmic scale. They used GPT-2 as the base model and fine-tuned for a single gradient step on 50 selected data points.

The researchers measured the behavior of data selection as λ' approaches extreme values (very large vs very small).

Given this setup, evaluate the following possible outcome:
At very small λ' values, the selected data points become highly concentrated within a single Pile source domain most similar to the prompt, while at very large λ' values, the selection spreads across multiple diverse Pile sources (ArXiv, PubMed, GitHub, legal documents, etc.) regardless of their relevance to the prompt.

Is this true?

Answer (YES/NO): NO